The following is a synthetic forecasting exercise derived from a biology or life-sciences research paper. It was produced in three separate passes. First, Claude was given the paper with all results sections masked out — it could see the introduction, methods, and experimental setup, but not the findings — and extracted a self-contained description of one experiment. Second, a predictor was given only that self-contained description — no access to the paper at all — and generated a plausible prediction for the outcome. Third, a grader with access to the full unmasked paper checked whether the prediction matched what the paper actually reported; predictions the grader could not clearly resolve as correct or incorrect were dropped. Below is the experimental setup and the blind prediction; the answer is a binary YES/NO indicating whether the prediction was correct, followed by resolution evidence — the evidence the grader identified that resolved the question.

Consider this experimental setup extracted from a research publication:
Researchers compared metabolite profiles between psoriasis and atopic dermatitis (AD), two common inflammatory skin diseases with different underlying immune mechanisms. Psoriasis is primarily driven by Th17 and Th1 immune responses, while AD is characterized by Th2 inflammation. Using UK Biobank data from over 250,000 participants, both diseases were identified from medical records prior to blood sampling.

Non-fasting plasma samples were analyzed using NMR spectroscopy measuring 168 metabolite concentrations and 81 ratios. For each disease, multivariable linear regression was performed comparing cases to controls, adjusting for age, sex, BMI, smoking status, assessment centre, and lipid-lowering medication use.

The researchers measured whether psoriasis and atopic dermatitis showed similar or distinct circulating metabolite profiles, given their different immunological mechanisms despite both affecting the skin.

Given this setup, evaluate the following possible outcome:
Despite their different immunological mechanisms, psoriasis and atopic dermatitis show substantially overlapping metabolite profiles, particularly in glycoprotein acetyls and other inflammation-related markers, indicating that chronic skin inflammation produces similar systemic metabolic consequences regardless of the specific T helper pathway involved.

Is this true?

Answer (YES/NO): NO